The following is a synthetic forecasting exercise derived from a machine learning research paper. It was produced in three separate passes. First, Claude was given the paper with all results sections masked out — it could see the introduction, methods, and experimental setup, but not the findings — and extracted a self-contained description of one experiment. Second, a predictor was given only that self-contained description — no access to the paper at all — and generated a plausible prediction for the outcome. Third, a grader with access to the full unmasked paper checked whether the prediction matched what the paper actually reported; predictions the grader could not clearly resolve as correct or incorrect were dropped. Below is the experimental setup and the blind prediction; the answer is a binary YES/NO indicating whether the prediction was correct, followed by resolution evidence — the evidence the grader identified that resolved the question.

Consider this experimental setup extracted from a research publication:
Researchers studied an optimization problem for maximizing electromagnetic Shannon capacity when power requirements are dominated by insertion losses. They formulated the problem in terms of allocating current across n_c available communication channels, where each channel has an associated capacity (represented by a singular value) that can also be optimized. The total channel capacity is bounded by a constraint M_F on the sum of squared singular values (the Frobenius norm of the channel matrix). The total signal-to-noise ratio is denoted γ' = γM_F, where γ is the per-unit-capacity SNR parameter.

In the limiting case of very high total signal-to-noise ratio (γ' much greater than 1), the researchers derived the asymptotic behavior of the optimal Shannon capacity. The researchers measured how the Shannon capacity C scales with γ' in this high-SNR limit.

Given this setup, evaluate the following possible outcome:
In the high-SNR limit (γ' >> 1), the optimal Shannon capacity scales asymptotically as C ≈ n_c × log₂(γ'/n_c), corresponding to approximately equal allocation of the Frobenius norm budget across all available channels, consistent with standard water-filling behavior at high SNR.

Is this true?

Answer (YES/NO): NO